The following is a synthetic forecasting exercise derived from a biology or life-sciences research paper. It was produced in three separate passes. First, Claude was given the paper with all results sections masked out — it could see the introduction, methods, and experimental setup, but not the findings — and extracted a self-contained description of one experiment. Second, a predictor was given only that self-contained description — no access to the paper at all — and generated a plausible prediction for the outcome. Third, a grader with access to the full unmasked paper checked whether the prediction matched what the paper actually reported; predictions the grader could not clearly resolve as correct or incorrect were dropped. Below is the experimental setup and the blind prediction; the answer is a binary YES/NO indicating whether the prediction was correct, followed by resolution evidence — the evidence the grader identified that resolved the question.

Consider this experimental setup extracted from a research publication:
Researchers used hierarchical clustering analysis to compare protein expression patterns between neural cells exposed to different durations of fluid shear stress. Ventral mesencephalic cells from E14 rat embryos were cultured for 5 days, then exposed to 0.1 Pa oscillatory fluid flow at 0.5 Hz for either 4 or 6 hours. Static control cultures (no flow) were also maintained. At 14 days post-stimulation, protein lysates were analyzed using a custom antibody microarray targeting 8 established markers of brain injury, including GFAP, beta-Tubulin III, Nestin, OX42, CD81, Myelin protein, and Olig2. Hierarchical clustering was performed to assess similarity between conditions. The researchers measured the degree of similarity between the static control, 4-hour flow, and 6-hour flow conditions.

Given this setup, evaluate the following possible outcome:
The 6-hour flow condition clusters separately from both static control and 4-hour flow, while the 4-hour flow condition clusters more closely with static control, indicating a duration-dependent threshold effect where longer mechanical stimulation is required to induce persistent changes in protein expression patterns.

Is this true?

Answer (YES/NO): YES